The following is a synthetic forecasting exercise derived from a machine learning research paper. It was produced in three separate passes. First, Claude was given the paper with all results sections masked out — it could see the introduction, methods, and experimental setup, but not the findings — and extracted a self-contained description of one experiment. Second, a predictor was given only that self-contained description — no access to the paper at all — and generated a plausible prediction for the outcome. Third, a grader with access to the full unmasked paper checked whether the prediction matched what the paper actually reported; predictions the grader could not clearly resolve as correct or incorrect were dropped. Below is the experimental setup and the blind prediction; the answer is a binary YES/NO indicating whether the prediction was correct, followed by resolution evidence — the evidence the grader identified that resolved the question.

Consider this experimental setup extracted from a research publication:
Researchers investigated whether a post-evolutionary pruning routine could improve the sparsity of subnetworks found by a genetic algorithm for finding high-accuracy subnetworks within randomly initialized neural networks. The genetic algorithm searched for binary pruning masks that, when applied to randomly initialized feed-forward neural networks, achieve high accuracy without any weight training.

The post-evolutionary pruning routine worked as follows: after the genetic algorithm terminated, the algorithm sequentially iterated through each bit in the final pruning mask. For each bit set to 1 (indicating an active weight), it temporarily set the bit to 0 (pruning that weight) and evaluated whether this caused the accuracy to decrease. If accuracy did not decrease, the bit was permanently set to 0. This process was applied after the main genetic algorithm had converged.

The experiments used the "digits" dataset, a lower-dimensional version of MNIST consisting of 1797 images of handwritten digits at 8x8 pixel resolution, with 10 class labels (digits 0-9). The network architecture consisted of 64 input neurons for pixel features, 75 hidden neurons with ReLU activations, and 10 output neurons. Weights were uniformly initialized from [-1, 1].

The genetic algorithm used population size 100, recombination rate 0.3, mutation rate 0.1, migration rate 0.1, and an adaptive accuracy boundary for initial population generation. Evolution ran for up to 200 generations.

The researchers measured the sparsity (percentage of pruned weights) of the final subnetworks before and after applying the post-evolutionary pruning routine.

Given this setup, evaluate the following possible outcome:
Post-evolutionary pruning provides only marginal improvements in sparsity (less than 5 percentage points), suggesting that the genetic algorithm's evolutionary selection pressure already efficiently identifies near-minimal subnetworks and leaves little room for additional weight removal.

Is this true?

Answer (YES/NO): NO